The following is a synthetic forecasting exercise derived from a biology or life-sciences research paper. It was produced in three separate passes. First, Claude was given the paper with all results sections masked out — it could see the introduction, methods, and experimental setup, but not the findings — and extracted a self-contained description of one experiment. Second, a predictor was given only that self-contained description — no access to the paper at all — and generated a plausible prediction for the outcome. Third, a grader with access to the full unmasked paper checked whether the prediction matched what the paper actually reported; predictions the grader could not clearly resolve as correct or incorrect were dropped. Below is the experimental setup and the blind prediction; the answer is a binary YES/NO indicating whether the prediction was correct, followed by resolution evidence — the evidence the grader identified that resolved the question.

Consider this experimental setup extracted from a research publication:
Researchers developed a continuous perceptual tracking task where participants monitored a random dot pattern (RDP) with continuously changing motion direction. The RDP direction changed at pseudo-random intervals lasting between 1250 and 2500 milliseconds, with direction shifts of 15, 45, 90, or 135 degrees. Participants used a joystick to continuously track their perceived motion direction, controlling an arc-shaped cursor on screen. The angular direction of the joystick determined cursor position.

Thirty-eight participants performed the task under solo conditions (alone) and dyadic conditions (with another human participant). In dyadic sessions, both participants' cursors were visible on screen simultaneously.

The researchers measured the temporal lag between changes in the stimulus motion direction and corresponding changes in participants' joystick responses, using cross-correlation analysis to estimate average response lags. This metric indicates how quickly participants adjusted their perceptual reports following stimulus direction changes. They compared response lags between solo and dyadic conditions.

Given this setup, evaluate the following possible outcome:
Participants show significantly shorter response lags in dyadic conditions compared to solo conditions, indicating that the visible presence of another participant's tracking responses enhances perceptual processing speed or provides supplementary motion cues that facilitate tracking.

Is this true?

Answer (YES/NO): NO